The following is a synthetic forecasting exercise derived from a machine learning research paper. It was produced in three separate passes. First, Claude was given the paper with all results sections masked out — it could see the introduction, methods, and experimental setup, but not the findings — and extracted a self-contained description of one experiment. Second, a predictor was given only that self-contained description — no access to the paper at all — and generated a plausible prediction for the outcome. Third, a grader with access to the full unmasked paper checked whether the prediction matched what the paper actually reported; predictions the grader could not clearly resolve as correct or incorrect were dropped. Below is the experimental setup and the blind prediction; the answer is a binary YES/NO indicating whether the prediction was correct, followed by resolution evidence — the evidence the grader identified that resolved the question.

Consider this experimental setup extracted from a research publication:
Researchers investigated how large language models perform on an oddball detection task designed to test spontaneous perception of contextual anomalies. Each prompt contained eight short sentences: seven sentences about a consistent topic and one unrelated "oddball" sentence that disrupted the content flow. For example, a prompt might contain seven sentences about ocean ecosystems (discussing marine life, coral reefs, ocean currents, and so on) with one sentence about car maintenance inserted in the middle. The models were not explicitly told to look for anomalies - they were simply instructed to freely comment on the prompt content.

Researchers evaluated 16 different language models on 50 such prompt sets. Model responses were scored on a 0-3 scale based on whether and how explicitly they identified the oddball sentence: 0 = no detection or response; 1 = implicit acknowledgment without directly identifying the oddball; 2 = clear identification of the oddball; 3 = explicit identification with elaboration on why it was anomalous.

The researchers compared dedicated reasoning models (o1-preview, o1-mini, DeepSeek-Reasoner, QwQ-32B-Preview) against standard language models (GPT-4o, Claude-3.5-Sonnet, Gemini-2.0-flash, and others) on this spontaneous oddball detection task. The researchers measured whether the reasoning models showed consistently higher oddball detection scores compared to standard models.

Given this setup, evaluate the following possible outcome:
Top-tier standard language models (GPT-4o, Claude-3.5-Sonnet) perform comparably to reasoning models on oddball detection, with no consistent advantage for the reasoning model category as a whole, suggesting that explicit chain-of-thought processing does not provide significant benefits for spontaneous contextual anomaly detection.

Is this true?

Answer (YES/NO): NO